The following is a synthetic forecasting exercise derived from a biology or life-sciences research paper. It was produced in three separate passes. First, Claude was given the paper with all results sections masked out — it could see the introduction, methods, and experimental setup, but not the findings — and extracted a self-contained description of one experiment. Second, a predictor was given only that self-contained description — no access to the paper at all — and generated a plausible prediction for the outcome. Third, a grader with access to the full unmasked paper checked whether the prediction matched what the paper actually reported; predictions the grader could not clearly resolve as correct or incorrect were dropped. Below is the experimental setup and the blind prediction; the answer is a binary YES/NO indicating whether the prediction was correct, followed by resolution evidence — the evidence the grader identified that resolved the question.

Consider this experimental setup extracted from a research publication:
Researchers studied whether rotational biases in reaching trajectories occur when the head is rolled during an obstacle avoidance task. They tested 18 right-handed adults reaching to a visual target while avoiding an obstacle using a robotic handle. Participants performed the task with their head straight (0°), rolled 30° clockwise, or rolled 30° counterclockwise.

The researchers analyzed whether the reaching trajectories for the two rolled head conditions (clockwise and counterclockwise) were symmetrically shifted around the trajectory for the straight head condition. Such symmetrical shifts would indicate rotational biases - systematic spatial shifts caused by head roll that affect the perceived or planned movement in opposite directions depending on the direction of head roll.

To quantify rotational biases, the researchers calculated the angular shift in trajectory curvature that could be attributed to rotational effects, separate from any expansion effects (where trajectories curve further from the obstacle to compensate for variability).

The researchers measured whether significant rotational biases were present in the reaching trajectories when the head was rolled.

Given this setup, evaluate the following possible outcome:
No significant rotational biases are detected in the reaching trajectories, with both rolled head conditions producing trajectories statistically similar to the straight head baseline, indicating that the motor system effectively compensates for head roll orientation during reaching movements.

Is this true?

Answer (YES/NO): NO